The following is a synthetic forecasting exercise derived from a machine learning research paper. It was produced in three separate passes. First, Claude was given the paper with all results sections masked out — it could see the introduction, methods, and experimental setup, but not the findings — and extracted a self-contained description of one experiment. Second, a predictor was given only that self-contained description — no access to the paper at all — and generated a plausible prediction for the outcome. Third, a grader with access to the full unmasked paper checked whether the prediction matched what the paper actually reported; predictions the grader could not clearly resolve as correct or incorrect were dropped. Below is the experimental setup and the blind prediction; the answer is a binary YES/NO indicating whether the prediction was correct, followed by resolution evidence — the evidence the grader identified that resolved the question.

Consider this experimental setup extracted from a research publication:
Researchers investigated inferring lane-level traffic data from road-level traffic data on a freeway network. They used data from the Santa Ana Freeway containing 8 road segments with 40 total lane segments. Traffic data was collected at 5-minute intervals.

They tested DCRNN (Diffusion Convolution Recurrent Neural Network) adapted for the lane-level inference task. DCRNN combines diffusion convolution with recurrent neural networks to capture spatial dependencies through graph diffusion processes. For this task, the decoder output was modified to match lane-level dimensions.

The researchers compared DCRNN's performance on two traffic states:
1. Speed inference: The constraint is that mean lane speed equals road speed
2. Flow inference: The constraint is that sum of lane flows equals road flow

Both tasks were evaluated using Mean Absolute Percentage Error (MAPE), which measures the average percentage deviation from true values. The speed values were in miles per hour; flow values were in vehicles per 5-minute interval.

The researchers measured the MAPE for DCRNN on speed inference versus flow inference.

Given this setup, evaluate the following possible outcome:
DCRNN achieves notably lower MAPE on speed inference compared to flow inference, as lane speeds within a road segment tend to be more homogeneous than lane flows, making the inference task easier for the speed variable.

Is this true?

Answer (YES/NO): NO